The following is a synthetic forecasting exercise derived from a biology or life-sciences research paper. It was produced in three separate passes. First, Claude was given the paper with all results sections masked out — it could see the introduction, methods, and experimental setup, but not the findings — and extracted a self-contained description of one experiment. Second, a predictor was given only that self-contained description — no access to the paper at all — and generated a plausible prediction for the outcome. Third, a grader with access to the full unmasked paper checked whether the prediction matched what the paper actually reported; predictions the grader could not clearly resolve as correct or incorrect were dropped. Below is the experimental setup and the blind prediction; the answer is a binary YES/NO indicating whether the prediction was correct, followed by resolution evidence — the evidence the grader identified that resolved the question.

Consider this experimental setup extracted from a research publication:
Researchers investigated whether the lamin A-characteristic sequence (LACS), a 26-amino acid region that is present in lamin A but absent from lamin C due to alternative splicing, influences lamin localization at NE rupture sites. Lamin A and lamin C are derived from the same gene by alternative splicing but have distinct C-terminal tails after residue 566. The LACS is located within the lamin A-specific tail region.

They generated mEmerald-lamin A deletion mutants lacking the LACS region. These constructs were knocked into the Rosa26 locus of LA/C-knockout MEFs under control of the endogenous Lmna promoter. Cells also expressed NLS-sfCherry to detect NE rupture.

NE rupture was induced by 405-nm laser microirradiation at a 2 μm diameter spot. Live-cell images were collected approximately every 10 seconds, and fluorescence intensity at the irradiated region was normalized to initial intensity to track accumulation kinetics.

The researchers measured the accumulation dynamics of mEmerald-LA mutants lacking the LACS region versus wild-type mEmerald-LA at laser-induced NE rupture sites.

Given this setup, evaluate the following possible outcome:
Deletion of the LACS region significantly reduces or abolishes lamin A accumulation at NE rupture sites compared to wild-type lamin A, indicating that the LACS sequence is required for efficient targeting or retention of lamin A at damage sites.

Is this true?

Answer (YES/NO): NO